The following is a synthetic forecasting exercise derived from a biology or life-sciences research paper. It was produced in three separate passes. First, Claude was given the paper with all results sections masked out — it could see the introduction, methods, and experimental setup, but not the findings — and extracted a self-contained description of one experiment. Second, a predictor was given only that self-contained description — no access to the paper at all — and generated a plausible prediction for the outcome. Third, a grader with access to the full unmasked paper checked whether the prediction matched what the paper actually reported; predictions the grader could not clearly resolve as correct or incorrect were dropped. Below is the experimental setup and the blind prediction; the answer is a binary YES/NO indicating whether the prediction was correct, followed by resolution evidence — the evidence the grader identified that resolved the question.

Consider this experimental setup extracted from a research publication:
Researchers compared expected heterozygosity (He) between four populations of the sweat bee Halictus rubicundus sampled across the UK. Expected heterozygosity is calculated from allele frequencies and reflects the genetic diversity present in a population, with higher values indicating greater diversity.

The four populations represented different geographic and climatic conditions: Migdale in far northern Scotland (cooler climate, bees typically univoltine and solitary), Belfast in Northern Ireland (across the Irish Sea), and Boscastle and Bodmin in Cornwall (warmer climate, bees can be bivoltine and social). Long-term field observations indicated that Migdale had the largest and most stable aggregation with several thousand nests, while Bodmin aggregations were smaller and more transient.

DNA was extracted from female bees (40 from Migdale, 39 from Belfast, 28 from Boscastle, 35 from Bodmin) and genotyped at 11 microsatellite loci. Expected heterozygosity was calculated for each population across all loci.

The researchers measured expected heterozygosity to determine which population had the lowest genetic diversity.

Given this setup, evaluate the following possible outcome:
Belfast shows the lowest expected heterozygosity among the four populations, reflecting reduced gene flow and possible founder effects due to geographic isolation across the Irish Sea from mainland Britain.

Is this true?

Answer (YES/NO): NO